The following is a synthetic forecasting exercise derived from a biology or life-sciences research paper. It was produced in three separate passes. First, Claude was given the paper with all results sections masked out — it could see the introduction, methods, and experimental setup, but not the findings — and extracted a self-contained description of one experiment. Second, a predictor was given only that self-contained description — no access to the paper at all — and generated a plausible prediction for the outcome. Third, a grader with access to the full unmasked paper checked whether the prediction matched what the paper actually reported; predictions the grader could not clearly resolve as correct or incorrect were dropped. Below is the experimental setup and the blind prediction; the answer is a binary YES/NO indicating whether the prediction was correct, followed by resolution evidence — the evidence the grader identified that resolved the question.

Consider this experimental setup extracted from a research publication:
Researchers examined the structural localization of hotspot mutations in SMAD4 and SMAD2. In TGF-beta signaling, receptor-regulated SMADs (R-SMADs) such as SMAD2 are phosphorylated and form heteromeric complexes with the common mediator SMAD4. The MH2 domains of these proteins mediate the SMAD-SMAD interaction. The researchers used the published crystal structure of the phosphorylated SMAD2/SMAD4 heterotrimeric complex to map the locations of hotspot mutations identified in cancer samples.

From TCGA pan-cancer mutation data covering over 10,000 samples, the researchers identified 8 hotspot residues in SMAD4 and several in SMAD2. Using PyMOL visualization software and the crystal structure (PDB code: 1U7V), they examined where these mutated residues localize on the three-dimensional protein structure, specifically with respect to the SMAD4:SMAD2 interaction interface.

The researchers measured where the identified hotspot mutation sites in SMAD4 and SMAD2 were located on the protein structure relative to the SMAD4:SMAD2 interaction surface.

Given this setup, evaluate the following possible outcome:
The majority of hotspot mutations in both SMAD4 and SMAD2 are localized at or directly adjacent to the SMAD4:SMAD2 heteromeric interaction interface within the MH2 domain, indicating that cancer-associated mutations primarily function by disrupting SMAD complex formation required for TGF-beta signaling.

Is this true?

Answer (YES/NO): YES